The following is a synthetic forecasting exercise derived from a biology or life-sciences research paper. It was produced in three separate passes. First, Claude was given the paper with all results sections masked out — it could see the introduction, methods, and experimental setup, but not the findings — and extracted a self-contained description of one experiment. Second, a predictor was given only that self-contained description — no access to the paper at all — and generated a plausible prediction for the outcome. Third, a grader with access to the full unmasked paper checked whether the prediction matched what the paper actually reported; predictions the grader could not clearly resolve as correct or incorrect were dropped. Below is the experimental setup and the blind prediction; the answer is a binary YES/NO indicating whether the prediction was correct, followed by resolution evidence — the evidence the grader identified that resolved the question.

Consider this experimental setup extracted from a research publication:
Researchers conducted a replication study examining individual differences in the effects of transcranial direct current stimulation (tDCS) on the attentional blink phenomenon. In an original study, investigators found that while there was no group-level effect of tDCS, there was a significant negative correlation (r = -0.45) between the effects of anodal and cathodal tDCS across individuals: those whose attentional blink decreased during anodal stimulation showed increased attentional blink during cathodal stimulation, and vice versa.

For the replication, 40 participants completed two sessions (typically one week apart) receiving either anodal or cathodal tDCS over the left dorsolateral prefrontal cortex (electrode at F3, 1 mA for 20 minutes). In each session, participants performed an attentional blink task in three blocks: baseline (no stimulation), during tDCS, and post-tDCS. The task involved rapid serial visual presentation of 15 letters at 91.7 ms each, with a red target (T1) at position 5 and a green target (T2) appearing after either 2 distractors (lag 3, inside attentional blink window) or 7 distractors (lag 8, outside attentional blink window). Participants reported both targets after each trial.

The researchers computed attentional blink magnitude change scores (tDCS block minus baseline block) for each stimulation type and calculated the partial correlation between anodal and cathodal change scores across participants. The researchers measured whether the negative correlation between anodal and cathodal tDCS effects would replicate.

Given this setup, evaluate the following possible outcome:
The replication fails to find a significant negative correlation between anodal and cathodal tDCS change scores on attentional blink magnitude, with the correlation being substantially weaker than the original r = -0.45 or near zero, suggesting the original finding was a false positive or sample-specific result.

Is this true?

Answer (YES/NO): YES